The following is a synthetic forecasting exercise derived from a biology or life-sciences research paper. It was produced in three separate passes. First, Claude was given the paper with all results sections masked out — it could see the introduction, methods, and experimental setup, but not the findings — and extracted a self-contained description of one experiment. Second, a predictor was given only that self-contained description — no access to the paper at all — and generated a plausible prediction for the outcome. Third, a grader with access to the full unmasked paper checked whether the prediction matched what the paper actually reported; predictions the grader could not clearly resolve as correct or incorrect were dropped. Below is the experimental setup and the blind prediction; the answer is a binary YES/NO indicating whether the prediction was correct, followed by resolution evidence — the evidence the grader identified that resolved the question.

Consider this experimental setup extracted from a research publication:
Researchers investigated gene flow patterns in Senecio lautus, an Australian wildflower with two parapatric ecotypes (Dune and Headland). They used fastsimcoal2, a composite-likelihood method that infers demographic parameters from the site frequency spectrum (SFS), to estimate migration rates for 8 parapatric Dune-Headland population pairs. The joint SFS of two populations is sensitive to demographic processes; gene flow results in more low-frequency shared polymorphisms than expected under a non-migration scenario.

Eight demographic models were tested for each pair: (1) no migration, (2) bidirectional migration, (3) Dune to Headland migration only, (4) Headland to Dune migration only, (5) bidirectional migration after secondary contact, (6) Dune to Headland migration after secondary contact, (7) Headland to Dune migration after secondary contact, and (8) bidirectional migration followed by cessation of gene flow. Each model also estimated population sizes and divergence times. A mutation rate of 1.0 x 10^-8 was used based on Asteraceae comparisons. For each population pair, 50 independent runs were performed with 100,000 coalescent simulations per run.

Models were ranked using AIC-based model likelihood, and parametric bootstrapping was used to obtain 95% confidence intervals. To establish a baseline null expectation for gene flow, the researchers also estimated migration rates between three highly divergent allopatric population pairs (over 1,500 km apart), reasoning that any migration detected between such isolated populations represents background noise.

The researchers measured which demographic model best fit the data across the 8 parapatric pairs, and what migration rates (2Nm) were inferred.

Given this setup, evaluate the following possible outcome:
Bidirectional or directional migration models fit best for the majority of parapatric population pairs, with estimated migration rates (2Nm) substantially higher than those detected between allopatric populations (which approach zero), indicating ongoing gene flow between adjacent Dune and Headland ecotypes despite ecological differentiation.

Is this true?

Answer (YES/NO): NO